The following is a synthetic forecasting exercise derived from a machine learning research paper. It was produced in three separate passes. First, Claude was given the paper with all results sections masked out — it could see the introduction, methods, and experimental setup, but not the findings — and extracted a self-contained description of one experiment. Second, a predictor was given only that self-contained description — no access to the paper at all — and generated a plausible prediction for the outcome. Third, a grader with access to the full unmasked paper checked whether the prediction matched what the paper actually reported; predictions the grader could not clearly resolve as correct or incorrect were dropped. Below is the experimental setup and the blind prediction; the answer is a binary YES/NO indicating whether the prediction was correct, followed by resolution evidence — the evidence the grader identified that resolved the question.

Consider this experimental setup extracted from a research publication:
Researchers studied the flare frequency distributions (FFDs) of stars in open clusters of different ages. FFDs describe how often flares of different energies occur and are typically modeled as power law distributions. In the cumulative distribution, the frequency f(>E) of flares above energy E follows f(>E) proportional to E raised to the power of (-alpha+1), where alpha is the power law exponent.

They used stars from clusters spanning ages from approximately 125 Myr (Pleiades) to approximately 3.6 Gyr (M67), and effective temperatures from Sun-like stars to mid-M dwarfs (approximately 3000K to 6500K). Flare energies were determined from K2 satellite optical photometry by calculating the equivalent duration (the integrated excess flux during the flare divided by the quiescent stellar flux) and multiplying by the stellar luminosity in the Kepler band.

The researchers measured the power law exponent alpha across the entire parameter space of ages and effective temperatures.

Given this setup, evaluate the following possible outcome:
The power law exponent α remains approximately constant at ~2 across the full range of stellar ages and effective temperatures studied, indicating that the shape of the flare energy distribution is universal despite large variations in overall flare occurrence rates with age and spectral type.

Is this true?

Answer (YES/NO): YES